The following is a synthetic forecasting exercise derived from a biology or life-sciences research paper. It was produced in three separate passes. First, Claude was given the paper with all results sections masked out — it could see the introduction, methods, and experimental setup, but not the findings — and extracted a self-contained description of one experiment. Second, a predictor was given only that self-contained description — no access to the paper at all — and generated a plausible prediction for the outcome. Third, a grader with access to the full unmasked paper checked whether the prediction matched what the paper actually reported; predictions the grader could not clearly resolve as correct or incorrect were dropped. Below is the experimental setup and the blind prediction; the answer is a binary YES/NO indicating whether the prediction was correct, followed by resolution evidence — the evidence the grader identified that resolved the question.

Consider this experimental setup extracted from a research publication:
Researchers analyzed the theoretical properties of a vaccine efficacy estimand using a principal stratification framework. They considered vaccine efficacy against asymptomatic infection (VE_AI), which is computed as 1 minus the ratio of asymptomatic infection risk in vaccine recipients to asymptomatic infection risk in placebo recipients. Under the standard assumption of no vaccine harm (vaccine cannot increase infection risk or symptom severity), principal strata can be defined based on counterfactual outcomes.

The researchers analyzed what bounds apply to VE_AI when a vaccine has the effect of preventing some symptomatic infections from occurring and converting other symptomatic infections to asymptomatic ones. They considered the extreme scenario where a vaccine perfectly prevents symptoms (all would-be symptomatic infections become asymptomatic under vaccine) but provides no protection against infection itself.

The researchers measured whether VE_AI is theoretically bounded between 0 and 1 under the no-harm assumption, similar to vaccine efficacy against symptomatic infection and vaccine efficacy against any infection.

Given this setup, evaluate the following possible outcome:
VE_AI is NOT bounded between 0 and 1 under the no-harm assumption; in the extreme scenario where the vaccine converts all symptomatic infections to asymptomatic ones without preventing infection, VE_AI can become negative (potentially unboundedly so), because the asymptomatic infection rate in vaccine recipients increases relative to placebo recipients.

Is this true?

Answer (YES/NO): YES